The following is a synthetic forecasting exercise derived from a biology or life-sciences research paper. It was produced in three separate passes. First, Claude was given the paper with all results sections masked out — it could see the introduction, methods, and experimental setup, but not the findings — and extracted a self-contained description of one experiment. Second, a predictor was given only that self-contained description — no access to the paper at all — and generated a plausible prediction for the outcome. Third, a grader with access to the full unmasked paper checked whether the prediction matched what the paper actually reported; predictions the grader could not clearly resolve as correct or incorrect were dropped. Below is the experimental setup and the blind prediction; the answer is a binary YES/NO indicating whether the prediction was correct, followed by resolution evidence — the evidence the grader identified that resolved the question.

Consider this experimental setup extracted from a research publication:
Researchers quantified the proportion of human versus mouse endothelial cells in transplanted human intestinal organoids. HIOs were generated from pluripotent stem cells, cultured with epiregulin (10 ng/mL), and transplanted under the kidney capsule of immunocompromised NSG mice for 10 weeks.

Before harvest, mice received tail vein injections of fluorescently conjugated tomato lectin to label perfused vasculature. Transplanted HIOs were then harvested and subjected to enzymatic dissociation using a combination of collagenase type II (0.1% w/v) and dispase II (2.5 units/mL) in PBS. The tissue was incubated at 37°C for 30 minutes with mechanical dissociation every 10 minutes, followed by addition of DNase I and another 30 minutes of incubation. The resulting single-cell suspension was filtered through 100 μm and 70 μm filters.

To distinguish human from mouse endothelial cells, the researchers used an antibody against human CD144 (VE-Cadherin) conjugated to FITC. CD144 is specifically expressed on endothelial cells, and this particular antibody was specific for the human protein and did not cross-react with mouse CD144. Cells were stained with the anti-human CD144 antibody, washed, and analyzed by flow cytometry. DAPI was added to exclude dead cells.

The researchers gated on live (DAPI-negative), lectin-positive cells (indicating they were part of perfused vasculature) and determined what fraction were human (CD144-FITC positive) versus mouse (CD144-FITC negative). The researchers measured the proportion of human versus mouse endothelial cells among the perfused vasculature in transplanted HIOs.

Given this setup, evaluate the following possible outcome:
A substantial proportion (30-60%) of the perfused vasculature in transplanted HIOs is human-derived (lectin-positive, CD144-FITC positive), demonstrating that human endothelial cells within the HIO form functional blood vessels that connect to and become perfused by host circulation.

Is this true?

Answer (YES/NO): NO